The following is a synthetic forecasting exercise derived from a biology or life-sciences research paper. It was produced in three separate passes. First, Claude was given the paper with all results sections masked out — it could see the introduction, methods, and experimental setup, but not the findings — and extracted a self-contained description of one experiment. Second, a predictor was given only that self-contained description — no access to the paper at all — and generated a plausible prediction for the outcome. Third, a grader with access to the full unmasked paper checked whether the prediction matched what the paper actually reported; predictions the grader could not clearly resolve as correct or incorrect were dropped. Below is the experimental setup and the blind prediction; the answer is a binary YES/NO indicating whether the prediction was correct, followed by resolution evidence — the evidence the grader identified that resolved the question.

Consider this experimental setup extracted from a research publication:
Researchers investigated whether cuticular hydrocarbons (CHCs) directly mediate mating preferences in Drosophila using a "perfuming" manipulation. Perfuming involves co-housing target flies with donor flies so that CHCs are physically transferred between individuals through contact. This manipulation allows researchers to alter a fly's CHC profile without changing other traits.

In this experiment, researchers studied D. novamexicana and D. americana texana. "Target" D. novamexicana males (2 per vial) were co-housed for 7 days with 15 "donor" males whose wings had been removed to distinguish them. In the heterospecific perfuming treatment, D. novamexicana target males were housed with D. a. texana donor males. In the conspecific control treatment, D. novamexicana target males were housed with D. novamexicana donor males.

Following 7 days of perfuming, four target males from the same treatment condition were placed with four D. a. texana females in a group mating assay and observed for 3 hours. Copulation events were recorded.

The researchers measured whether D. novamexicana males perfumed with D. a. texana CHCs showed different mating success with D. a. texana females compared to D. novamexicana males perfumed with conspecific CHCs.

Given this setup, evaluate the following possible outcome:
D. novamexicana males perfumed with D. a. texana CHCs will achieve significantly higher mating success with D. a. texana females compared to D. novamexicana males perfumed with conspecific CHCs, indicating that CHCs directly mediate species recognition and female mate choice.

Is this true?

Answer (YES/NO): YES